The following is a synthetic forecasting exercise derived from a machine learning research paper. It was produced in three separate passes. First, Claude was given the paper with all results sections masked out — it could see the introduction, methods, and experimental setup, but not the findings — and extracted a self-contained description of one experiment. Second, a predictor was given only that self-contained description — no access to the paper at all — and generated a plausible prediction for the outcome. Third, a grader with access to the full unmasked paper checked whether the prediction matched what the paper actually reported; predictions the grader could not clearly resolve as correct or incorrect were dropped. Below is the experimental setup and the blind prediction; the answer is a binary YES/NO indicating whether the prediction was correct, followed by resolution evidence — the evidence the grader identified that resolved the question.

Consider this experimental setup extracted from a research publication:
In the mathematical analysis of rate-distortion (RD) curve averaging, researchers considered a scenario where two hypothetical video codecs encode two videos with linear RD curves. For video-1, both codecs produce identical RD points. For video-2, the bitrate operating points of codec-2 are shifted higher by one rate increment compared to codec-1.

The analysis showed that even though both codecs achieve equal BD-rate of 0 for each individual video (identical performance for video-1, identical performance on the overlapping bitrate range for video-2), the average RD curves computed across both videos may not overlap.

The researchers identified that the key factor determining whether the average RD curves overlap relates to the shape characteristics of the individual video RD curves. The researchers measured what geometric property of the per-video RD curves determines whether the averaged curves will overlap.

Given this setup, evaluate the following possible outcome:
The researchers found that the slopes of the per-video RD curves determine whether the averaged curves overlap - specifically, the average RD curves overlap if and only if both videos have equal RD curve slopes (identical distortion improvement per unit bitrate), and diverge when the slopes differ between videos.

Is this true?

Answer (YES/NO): YES